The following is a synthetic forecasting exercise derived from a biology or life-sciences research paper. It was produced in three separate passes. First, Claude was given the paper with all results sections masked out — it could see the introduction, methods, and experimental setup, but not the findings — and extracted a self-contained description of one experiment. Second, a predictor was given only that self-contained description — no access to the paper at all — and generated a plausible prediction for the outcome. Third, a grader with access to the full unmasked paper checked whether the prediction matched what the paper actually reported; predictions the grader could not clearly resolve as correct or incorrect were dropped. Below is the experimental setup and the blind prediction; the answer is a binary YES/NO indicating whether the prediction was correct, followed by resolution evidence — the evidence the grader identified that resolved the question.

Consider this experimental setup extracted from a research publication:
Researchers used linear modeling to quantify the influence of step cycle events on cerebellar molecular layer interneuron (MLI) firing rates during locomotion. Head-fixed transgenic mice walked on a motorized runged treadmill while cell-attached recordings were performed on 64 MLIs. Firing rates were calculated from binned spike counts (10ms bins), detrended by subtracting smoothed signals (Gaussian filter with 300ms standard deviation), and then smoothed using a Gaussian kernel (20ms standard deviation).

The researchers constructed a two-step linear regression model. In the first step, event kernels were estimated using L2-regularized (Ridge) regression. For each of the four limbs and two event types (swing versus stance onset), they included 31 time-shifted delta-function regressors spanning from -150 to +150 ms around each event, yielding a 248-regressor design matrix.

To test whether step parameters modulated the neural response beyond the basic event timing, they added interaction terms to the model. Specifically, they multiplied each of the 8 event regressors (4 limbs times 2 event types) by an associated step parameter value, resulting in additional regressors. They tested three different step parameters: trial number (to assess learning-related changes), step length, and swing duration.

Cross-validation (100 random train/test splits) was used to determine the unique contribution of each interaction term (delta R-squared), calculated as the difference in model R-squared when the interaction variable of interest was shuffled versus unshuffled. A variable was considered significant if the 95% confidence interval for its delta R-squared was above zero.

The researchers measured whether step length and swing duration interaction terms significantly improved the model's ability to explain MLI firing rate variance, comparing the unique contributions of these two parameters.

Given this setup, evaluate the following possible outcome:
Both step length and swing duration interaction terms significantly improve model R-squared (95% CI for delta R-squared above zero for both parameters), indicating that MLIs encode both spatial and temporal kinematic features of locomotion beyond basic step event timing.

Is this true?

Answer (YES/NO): NO